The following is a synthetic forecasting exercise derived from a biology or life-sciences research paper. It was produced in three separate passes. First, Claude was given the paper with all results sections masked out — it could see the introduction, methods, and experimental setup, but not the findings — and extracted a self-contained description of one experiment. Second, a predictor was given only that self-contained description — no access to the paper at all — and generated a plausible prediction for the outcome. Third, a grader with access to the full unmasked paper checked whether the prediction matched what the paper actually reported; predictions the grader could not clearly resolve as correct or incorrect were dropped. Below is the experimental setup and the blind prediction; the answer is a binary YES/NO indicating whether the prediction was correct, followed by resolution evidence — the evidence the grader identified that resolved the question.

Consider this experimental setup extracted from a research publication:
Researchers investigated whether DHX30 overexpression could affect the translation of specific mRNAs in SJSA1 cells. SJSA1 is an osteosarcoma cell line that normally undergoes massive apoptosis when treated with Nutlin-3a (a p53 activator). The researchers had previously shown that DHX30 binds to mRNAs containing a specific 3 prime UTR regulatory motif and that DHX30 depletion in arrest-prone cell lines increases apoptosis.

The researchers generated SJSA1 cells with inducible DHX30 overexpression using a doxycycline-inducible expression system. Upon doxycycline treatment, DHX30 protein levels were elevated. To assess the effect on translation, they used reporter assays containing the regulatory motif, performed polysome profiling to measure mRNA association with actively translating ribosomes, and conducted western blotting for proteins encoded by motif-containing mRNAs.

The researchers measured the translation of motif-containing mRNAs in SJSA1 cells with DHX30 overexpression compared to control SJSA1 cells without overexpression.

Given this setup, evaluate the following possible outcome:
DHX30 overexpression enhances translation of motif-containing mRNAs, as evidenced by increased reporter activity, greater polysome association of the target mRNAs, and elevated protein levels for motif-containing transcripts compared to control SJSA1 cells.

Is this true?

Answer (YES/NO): NO